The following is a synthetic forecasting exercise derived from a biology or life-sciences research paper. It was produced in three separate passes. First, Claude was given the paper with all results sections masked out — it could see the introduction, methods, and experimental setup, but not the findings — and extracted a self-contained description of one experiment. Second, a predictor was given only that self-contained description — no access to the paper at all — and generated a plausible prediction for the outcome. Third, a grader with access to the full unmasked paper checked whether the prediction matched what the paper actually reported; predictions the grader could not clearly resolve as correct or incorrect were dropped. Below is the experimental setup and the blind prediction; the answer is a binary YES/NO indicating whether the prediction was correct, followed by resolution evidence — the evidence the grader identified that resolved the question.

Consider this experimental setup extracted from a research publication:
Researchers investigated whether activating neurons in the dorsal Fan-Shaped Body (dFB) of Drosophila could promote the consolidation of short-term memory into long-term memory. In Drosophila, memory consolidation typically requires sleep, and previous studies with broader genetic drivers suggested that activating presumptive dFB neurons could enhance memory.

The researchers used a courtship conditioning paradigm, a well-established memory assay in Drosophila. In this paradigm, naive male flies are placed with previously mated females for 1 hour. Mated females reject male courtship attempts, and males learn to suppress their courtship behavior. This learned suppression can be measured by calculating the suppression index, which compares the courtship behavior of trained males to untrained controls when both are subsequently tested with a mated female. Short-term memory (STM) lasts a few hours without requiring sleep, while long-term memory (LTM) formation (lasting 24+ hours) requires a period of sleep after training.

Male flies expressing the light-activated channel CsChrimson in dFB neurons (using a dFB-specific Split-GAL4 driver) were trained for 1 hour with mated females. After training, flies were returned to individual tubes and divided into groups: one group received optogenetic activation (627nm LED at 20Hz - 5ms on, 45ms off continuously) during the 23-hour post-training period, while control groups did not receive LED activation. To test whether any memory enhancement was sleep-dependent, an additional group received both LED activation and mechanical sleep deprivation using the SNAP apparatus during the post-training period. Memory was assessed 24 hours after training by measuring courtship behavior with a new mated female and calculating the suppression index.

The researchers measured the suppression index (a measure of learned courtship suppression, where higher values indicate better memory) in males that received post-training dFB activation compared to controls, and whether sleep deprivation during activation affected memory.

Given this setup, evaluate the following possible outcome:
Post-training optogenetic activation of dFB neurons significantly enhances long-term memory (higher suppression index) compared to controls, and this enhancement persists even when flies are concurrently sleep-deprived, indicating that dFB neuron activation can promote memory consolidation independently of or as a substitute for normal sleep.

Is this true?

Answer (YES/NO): NO